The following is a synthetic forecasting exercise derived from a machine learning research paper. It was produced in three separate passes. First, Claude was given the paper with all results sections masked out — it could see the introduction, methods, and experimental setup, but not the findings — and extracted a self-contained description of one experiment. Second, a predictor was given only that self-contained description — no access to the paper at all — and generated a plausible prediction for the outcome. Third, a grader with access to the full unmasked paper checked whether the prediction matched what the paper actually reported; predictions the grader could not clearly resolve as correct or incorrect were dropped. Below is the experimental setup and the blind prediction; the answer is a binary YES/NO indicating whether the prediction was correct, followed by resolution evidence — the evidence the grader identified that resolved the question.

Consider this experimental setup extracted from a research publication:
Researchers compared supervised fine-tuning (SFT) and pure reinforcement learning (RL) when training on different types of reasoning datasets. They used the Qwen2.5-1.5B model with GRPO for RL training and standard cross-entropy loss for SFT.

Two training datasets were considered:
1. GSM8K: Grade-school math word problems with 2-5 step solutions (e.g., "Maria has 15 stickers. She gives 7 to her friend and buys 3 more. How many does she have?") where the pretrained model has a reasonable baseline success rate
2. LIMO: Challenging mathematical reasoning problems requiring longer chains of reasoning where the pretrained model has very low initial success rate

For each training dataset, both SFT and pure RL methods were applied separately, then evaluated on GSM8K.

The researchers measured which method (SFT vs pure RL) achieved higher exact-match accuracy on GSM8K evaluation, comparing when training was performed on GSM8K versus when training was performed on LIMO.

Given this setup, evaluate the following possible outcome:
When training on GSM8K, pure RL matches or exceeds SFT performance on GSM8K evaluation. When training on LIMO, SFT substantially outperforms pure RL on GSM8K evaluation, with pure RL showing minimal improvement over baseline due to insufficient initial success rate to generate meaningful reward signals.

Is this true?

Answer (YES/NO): YES